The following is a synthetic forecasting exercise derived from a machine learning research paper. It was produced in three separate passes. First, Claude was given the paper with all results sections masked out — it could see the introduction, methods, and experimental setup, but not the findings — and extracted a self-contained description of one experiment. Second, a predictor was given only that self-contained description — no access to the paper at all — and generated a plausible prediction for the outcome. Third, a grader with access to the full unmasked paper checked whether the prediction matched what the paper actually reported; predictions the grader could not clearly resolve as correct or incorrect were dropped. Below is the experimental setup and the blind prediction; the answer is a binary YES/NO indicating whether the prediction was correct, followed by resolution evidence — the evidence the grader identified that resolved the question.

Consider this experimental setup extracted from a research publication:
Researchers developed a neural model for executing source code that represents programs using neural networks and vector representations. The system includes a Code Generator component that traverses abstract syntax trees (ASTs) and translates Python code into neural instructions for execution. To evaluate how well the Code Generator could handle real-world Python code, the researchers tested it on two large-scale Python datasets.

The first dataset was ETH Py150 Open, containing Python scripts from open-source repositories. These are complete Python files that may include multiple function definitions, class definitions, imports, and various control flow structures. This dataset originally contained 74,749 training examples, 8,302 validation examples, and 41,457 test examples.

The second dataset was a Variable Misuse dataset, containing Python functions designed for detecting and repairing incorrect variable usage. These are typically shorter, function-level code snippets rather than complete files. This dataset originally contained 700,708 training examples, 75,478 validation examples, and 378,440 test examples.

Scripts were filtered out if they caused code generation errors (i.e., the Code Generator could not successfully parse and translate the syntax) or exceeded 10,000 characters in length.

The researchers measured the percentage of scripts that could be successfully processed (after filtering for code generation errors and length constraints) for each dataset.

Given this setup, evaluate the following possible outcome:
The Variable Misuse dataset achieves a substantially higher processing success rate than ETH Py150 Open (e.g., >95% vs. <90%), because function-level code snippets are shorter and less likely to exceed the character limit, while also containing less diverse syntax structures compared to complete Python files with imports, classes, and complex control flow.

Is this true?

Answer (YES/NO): YES